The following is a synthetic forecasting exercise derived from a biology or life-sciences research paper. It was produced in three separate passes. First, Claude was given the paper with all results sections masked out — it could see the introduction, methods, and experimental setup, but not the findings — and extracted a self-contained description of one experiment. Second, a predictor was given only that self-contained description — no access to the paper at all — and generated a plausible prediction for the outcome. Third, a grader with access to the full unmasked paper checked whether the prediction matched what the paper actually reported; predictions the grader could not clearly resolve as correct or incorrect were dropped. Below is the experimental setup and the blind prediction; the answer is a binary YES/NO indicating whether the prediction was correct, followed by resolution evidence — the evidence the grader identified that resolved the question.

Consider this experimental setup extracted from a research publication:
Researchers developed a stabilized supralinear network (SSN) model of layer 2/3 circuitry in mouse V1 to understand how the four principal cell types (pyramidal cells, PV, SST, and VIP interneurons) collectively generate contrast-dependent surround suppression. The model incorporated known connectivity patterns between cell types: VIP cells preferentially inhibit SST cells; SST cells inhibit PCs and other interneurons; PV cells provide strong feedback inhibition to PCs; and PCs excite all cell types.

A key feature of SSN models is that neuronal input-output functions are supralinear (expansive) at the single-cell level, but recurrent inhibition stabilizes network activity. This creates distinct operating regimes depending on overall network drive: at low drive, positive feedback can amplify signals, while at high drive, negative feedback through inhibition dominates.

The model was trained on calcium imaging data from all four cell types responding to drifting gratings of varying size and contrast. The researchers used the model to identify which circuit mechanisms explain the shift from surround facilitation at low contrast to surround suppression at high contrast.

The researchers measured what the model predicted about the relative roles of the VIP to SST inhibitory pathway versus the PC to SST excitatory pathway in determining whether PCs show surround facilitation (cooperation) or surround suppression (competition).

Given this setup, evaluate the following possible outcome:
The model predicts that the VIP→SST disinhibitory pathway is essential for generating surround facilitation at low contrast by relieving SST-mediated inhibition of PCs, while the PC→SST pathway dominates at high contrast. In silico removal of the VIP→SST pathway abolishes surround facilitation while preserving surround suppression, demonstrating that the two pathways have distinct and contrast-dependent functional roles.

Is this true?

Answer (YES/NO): NO